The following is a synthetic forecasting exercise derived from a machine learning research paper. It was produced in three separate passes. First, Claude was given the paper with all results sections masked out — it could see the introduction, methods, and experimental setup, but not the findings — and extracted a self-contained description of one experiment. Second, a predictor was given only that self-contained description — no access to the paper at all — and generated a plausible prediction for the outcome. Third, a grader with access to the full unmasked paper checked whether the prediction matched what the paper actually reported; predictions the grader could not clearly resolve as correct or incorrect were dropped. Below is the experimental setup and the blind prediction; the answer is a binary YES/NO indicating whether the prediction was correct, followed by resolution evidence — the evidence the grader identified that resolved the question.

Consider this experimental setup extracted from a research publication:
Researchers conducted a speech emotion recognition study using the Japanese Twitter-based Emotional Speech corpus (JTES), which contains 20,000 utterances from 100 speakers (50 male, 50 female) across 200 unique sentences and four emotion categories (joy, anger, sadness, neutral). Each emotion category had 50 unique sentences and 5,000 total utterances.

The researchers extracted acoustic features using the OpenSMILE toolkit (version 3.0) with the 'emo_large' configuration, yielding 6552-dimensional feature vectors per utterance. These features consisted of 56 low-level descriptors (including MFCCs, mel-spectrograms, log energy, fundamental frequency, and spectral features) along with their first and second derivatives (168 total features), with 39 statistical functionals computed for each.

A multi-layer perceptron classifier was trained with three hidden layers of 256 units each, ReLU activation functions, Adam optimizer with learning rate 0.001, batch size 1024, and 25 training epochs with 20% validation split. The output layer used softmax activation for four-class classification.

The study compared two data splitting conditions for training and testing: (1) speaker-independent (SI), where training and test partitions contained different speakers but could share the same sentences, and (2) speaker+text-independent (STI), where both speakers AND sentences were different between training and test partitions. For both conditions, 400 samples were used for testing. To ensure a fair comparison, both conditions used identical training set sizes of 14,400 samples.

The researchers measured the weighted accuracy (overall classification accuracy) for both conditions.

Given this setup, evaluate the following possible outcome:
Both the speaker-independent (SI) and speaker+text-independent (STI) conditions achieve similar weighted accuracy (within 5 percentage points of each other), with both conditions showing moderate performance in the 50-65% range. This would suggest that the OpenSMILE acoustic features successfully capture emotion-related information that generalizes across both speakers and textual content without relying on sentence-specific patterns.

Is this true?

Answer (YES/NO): NO